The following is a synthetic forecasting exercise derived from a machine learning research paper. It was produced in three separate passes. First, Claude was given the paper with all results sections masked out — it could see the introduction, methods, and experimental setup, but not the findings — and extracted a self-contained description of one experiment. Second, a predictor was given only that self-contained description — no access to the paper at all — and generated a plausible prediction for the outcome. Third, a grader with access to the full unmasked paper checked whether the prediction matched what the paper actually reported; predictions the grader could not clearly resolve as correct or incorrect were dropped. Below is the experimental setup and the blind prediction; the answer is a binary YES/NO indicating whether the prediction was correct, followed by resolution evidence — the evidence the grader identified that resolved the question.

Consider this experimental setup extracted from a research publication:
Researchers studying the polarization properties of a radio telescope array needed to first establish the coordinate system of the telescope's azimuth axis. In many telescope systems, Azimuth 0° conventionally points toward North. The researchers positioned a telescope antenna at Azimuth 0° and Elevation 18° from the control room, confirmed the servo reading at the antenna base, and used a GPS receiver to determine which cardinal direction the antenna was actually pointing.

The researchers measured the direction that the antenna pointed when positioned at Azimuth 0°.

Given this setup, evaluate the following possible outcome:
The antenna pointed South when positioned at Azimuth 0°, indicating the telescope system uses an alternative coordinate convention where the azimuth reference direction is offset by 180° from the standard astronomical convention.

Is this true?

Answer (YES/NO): YES